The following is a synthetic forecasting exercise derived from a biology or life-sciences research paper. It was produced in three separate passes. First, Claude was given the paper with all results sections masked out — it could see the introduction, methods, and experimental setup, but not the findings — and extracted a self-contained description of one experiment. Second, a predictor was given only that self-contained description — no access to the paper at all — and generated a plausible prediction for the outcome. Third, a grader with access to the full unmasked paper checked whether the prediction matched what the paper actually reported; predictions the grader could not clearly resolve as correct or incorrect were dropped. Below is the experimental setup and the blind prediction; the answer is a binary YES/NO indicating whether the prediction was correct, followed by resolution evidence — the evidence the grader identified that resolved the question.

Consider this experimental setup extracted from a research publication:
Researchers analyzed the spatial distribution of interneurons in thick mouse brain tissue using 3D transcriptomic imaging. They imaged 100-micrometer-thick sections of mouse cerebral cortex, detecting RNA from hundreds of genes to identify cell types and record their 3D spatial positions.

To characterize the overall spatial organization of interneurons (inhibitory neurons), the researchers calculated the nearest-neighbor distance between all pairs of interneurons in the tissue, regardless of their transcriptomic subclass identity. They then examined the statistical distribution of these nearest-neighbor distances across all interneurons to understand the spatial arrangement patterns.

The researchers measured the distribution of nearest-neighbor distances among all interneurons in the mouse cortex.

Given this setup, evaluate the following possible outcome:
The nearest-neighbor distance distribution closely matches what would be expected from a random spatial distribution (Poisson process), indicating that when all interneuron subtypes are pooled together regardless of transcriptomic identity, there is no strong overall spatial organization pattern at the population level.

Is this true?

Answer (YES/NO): NO